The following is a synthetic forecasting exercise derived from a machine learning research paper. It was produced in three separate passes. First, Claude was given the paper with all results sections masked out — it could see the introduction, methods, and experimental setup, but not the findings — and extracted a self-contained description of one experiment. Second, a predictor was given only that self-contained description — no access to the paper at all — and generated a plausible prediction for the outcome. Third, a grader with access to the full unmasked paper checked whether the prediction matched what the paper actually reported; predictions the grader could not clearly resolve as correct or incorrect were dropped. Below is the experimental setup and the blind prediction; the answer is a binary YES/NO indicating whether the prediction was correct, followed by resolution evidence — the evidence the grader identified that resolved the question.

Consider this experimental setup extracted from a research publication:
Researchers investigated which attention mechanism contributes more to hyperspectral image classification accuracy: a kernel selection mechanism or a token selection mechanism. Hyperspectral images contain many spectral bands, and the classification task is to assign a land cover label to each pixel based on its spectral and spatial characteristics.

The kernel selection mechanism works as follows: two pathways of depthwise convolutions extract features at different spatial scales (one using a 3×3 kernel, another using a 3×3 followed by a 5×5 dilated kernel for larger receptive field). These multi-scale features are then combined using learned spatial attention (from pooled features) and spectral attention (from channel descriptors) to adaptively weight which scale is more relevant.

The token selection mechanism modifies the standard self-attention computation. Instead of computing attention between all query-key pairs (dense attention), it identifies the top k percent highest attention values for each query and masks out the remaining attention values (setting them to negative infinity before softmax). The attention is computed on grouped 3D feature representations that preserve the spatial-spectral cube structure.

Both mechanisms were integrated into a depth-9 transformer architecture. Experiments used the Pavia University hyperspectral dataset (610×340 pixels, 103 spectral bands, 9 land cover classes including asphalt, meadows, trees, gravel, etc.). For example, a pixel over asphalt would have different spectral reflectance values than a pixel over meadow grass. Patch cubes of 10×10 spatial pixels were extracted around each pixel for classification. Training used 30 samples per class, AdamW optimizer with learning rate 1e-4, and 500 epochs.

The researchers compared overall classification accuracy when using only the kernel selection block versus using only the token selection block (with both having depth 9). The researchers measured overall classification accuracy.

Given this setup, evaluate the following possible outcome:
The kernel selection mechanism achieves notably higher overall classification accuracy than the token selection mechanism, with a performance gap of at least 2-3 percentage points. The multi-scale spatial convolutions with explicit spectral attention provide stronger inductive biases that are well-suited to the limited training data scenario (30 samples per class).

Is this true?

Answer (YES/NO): NO